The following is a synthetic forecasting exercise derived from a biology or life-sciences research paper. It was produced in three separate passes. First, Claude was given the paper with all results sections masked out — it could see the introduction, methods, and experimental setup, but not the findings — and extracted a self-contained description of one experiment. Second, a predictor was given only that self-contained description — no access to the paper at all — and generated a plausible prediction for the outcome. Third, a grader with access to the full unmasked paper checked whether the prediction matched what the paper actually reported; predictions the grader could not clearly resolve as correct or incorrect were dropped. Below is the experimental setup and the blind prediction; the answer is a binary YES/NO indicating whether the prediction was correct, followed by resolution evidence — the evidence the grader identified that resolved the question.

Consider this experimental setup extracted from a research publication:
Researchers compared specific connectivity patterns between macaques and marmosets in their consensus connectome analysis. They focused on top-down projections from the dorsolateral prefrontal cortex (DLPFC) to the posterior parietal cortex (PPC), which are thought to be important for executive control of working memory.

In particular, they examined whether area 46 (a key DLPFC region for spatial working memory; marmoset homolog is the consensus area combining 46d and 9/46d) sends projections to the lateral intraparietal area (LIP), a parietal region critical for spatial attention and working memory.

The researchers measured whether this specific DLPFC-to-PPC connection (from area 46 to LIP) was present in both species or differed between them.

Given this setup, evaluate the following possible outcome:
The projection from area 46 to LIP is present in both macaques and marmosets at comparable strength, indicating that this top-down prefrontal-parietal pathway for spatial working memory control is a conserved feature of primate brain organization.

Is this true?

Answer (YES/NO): NO